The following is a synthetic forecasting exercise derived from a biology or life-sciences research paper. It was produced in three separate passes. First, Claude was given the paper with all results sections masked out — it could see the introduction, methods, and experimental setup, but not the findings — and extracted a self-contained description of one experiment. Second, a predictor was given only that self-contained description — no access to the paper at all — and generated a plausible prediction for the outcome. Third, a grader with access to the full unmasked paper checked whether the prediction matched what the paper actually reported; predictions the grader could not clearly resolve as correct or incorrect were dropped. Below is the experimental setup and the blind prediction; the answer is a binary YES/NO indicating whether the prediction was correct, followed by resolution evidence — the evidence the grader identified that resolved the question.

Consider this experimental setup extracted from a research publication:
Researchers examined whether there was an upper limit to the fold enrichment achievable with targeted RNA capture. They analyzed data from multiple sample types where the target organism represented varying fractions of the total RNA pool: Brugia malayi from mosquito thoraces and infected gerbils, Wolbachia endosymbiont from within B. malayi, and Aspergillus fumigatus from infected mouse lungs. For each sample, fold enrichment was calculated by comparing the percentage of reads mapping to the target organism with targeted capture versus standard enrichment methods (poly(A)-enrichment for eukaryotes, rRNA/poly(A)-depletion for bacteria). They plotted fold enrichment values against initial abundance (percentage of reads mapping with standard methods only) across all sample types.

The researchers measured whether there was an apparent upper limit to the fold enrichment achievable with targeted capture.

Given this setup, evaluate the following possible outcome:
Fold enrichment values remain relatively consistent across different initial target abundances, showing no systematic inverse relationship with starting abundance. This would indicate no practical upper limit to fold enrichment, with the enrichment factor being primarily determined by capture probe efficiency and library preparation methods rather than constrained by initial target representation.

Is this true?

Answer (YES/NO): NO